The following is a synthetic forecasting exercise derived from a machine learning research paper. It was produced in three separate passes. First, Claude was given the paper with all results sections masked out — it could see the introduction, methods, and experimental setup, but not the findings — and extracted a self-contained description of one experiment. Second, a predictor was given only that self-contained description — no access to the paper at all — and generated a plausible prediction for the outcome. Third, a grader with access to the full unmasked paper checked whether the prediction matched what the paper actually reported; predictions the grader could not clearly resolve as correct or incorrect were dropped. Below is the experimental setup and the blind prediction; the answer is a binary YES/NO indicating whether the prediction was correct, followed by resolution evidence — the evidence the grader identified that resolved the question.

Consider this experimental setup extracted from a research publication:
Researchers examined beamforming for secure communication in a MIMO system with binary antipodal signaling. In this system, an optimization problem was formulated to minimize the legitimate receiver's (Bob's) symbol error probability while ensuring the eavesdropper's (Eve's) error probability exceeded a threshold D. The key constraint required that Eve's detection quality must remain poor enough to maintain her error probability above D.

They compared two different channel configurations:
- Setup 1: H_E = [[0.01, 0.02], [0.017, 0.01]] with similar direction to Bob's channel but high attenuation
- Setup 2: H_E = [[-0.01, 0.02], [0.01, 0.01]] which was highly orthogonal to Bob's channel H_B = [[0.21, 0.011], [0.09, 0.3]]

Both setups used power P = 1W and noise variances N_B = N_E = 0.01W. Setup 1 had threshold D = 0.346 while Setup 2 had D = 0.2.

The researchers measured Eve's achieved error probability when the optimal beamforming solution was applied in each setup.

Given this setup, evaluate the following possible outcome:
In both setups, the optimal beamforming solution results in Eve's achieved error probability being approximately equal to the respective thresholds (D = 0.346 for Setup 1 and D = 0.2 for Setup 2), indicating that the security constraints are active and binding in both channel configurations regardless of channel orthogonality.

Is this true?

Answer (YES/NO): NO